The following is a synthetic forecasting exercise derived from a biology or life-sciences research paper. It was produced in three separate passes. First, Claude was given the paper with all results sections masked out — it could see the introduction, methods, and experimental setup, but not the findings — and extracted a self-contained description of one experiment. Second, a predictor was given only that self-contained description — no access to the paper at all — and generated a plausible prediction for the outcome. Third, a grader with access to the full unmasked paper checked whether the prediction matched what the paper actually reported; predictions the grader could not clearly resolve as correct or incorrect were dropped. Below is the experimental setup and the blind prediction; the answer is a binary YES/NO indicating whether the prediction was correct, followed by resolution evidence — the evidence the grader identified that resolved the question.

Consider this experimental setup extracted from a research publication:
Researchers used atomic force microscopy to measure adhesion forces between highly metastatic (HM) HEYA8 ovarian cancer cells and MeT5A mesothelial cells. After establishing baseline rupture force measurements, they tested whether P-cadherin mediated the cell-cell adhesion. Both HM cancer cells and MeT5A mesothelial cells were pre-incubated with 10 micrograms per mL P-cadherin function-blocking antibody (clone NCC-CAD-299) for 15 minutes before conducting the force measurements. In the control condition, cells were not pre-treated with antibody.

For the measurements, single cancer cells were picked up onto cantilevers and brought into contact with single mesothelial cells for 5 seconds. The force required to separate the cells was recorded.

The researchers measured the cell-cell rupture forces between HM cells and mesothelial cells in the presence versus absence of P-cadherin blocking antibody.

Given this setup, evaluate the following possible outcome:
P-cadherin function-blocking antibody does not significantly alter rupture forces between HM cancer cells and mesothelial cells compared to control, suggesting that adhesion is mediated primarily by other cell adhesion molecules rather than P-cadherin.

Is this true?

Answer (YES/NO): NO